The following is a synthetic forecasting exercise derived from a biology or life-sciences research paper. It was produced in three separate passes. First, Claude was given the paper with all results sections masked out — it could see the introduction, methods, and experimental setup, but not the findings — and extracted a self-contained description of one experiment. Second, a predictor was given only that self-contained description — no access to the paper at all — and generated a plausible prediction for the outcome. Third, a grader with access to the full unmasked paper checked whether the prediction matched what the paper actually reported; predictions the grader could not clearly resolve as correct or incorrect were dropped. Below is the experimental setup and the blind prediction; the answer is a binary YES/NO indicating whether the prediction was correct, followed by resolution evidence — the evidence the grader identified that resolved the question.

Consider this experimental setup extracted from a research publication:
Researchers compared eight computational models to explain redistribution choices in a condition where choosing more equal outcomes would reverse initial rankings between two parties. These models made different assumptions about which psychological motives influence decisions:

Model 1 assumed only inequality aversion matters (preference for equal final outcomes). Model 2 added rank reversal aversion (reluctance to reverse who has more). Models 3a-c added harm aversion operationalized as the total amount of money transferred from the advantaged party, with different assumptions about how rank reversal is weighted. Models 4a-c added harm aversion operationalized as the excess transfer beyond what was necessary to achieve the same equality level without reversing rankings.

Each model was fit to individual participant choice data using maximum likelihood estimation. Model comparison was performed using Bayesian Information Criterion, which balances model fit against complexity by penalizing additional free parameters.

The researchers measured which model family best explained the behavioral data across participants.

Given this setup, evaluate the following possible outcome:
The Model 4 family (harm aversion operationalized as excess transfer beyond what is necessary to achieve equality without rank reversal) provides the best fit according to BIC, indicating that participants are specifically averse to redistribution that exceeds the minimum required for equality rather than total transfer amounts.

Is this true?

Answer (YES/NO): YES